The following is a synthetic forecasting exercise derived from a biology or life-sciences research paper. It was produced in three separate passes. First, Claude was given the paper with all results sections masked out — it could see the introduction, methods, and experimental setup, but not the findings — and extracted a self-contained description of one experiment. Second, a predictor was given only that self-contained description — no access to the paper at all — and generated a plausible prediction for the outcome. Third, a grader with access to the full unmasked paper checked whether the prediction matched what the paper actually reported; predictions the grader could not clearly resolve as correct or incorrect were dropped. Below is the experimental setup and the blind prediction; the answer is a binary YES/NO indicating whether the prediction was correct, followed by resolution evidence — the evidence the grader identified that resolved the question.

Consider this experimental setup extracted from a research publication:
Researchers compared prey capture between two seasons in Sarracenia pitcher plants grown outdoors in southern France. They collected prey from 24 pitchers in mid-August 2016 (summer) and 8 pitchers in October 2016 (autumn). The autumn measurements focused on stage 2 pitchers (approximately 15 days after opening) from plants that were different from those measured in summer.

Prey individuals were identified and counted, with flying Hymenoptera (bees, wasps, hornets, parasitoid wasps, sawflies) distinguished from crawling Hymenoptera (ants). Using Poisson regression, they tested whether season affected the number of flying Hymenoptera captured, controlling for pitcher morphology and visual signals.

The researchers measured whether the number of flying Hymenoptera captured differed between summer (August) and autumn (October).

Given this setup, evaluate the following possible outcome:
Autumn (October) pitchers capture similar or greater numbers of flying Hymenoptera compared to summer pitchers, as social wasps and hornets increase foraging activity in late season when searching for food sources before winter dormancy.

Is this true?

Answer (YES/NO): NO